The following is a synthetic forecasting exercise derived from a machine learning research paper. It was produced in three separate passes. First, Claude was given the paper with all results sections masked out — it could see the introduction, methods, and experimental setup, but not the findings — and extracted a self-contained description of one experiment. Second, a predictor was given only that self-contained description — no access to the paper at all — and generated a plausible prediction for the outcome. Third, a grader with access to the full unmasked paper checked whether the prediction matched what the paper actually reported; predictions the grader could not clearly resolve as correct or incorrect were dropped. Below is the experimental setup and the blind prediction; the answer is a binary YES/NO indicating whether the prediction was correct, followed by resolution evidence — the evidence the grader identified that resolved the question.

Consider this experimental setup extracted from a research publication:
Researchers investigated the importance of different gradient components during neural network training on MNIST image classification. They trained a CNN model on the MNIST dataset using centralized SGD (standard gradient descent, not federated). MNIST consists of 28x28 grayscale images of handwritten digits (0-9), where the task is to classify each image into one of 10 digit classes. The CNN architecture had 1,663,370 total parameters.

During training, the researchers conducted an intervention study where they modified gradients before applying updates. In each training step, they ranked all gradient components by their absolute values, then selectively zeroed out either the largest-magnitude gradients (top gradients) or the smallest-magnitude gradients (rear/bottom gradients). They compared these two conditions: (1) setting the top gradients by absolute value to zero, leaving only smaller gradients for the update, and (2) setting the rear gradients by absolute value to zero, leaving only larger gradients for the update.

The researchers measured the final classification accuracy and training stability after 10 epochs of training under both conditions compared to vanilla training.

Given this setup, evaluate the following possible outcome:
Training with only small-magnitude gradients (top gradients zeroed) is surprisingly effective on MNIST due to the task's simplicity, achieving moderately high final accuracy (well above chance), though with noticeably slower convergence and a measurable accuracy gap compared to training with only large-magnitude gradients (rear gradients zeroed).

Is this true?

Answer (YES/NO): NO